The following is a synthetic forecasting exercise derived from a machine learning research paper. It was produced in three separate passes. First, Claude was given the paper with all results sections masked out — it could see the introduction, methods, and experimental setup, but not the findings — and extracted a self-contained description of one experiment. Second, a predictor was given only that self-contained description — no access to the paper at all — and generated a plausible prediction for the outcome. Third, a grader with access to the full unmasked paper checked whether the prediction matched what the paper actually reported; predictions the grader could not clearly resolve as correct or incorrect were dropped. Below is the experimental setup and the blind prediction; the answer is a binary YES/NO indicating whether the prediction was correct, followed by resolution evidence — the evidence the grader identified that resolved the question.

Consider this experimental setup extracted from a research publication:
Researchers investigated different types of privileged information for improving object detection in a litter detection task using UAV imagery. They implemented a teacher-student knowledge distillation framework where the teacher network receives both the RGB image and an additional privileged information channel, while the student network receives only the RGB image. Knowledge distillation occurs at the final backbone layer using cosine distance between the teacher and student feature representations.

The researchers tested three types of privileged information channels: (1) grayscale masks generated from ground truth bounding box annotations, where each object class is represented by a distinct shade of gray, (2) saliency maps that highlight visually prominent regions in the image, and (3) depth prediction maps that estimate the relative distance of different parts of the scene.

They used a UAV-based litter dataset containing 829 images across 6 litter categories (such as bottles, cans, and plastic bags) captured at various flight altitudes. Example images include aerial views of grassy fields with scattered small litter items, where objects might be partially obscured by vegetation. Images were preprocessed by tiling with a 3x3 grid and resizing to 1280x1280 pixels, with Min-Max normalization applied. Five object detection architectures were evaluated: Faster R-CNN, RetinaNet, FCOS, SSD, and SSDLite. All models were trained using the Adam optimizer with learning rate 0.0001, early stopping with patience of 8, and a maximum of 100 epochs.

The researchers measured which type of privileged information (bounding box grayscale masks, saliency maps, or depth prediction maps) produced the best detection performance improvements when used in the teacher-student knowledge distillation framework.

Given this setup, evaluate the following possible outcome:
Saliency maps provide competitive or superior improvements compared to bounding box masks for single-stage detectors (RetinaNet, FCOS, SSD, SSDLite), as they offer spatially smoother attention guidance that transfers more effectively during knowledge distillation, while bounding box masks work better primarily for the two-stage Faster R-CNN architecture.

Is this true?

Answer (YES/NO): NO